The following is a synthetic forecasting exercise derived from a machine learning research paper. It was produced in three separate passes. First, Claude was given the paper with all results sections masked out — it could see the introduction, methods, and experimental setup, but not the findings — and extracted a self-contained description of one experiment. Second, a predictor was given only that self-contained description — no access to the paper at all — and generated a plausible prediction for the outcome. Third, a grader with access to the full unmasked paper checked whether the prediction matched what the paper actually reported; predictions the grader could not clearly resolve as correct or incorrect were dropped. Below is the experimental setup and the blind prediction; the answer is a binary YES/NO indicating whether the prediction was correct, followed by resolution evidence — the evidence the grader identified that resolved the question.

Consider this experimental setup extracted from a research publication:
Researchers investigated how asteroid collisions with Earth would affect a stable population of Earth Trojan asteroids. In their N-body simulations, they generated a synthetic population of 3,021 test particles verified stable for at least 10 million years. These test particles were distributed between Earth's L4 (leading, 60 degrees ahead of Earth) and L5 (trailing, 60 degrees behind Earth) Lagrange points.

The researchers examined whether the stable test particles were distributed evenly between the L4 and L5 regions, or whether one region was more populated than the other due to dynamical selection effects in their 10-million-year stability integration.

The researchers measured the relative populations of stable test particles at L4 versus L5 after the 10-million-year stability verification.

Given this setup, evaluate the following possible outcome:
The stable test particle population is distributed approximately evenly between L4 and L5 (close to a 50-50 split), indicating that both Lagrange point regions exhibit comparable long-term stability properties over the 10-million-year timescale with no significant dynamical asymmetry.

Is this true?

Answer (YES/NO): YES